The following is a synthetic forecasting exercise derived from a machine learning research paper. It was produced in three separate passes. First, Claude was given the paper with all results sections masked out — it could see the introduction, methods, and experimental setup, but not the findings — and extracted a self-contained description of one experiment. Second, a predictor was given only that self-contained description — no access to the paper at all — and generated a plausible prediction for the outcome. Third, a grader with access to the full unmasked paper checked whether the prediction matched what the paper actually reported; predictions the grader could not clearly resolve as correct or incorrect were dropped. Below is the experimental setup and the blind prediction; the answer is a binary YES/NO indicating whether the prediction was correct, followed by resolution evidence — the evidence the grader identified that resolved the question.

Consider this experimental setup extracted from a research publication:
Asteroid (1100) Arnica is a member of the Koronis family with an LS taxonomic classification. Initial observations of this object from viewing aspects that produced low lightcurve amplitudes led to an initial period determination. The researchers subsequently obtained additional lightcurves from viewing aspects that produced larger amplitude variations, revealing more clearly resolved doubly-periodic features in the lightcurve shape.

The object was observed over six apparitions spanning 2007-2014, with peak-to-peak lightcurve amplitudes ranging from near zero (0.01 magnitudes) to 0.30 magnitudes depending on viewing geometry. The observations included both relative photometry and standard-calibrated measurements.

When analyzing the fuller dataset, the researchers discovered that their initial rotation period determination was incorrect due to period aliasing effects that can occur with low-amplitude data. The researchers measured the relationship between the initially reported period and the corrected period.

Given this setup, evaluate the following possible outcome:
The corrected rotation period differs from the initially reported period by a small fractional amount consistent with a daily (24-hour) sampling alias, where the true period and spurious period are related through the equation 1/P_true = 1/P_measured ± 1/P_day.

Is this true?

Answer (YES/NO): NO